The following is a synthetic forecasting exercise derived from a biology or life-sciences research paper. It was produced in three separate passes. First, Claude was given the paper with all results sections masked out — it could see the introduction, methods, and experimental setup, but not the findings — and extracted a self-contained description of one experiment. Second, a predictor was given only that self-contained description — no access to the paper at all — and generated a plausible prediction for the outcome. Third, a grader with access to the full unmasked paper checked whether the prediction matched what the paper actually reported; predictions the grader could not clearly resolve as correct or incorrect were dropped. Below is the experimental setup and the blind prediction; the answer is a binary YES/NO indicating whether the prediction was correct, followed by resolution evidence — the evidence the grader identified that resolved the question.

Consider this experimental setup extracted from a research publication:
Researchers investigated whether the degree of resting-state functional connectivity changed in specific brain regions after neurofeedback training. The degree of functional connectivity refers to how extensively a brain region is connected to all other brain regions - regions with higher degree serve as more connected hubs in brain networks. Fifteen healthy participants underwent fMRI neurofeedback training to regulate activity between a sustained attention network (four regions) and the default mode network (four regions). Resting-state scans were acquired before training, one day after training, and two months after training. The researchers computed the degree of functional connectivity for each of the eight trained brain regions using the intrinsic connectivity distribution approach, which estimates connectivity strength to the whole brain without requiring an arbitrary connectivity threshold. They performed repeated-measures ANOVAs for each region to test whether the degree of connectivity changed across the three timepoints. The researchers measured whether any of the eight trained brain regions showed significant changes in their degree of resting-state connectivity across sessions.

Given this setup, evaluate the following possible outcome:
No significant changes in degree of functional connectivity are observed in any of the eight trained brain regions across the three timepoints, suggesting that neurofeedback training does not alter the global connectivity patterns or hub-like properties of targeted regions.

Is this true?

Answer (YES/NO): NO